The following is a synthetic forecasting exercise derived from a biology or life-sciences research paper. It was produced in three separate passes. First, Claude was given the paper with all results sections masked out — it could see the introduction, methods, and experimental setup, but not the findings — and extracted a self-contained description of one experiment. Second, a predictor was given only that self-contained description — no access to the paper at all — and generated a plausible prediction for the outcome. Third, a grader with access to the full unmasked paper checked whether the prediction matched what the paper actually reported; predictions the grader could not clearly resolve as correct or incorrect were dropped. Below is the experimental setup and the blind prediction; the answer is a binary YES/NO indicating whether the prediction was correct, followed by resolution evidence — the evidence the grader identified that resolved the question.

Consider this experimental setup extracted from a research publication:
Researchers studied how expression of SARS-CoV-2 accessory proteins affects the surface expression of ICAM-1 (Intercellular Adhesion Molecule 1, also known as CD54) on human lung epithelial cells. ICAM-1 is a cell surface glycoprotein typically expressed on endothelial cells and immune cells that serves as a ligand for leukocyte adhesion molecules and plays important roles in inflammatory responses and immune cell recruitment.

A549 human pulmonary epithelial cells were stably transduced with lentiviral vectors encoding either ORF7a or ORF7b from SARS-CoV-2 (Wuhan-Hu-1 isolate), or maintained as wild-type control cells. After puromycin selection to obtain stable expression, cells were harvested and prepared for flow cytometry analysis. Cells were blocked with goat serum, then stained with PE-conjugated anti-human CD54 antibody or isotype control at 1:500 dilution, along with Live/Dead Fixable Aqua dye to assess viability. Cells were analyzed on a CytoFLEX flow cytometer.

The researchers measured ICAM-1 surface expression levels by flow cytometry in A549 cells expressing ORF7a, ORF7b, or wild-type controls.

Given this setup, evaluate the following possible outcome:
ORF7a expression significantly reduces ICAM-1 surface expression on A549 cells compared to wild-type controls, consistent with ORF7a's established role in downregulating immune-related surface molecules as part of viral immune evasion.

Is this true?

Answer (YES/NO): YES